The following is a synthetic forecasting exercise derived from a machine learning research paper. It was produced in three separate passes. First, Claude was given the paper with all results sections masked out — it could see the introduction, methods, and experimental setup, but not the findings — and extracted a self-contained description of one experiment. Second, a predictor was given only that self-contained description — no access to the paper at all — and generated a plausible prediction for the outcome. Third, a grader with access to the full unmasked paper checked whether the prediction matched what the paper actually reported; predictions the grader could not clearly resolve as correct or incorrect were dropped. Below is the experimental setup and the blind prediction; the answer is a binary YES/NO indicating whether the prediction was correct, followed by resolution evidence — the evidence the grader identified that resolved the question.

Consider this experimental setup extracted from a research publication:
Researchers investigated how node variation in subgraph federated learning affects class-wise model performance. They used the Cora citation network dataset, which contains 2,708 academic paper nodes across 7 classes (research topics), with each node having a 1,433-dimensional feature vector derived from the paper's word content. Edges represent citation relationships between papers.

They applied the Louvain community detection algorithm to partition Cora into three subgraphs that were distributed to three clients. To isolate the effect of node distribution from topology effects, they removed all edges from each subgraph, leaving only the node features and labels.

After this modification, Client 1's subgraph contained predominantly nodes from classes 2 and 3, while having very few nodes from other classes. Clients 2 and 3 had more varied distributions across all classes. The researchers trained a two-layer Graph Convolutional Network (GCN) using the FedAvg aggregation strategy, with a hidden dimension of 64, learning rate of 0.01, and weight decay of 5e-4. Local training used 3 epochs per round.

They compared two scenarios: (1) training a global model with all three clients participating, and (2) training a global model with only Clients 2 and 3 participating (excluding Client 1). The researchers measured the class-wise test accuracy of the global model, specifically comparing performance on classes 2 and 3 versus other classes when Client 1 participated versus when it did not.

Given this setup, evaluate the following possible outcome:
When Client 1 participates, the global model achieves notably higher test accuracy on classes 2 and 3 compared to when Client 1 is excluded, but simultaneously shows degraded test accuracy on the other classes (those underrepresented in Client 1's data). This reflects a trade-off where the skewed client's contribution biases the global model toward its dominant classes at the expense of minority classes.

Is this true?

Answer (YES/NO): YES